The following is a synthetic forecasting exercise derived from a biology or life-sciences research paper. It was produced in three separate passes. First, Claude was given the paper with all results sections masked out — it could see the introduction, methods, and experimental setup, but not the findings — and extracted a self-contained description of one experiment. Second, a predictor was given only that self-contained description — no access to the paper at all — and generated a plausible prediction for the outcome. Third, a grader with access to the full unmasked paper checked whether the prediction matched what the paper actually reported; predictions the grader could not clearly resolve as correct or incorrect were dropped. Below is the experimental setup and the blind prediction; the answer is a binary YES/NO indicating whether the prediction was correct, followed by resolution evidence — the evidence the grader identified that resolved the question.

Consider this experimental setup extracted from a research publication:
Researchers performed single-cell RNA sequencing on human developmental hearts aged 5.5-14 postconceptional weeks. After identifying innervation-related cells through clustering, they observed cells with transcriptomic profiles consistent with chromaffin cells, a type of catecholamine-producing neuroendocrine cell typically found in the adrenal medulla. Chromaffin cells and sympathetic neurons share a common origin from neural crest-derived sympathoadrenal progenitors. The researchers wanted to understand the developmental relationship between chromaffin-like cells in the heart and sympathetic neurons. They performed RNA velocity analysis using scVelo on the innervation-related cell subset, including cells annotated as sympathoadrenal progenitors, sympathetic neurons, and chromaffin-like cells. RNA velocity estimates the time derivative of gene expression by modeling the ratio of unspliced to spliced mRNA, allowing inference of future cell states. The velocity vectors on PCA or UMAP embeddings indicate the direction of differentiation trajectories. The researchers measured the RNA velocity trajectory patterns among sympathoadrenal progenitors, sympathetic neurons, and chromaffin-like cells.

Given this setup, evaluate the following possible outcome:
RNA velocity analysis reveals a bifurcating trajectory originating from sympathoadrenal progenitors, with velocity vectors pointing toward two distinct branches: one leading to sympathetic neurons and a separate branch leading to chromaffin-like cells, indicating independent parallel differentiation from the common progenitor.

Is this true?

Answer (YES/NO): NO